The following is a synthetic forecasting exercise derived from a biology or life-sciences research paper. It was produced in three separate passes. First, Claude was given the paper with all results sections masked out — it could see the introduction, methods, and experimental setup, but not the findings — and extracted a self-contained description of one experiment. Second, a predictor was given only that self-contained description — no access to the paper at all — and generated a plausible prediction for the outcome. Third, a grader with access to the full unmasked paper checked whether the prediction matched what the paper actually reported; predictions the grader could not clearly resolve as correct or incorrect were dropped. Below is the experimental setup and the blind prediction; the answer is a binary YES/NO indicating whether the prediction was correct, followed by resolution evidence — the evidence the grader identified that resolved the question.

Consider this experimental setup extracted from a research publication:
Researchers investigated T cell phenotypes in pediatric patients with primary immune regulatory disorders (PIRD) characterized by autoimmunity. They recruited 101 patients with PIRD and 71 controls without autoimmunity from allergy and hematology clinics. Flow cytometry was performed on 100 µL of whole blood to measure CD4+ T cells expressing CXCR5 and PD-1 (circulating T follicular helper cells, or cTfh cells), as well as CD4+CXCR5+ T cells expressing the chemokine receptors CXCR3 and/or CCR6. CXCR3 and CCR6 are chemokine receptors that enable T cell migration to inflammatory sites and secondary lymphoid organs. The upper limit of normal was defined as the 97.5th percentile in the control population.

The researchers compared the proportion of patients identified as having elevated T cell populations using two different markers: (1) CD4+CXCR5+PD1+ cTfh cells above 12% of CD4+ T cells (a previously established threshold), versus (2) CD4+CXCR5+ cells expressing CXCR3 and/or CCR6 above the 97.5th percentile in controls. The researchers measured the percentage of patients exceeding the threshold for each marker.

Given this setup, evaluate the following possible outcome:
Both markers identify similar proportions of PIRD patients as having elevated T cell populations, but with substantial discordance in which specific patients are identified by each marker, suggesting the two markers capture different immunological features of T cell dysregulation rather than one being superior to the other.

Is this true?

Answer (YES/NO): NO